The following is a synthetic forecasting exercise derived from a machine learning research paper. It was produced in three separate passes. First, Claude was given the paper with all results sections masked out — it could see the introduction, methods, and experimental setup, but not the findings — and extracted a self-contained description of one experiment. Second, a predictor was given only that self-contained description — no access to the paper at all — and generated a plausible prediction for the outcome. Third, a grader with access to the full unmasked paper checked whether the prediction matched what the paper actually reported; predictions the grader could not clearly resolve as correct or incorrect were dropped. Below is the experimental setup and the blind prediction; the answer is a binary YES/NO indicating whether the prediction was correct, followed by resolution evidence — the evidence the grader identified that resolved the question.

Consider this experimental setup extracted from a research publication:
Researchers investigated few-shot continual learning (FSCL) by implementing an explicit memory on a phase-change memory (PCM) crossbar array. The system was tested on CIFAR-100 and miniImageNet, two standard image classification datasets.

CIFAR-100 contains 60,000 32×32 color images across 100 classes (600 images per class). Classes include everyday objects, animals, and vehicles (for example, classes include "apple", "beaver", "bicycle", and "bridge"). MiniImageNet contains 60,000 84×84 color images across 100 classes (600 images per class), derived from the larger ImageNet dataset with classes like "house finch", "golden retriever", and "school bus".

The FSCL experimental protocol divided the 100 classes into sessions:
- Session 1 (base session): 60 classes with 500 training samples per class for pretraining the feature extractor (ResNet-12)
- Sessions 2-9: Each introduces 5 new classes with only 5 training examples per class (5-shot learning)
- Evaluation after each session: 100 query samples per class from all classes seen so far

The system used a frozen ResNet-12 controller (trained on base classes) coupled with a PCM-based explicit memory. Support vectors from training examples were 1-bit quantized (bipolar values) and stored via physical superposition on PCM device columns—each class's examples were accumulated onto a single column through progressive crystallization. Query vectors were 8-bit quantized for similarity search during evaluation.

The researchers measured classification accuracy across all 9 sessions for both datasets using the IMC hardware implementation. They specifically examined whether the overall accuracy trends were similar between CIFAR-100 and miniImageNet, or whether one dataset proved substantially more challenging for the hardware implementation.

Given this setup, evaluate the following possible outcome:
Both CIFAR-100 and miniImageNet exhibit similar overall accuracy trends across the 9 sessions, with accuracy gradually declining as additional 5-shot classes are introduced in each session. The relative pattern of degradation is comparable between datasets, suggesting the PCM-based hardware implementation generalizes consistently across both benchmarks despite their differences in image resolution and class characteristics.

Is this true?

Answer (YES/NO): YES